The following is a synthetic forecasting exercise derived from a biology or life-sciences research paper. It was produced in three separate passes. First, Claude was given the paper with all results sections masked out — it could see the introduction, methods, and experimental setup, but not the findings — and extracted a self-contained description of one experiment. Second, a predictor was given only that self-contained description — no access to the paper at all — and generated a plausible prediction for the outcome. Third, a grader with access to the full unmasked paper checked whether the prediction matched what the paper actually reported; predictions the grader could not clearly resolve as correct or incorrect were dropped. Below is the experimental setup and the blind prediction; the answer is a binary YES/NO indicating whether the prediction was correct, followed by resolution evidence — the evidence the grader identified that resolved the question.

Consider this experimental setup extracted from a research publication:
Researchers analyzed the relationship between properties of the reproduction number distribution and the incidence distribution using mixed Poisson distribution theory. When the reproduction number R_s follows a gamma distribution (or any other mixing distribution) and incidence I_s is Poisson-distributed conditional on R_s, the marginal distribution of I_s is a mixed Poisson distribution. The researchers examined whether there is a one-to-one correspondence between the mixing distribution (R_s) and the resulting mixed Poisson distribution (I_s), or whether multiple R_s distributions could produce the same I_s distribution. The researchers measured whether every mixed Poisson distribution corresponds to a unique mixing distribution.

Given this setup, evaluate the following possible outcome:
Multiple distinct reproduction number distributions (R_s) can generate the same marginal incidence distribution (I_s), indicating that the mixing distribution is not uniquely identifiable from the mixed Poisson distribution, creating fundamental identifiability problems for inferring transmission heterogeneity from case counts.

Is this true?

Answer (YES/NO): NO